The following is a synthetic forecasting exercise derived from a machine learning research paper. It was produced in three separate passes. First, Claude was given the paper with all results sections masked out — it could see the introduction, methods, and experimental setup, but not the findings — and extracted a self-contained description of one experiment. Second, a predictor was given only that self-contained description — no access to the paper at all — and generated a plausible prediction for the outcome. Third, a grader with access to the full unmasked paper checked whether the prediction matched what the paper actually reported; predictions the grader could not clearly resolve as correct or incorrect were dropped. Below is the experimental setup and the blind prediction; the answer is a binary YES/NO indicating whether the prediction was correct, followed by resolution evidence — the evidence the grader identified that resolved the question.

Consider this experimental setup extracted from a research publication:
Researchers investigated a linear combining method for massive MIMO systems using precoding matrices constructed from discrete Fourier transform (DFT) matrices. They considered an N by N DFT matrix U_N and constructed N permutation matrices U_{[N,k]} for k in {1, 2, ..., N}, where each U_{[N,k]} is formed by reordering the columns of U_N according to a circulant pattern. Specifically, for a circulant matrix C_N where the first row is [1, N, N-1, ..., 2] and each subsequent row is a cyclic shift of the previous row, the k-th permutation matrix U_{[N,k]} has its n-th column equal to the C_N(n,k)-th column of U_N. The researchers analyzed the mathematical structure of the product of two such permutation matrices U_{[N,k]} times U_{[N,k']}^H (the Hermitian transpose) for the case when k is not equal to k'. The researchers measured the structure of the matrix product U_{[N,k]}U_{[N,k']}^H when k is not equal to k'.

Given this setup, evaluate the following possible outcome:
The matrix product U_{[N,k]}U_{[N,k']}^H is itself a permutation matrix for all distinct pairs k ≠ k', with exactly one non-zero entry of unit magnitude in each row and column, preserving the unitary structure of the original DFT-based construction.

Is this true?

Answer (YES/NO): NO